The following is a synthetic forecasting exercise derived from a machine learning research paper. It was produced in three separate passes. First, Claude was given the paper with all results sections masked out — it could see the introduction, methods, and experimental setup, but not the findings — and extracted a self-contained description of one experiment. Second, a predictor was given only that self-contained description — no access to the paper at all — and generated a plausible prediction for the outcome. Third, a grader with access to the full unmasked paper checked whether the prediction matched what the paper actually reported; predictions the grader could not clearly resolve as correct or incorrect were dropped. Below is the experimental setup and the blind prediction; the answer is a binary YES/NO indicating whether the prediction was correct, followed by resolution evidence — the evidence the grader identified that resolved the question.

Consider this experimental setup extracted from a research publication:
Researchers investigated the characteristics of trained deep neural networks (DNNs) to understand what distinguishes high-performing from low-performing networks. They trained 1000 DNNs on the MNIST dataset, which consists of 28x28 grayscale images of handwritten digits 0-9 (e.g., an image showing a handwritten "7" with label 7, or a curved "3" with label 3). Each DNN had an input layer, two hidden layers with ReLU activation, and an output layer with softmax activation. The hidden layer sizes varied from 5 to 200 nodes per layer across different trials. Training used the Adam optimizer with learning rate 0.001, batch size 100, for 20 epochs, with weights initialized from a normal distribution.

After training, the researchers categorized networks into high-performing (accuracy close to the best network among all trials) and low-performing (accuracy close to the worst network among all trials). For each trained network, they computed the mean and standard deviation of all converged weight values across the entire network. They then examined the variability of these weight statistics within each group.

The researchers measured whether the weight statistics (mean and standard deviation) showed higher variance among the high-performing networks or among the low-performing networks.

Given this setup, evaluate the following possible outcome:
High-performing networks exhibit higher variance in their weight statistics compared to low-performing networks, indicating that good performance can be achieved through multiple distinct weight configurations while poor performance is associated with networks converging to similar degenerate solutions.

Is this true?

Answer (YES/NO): NO